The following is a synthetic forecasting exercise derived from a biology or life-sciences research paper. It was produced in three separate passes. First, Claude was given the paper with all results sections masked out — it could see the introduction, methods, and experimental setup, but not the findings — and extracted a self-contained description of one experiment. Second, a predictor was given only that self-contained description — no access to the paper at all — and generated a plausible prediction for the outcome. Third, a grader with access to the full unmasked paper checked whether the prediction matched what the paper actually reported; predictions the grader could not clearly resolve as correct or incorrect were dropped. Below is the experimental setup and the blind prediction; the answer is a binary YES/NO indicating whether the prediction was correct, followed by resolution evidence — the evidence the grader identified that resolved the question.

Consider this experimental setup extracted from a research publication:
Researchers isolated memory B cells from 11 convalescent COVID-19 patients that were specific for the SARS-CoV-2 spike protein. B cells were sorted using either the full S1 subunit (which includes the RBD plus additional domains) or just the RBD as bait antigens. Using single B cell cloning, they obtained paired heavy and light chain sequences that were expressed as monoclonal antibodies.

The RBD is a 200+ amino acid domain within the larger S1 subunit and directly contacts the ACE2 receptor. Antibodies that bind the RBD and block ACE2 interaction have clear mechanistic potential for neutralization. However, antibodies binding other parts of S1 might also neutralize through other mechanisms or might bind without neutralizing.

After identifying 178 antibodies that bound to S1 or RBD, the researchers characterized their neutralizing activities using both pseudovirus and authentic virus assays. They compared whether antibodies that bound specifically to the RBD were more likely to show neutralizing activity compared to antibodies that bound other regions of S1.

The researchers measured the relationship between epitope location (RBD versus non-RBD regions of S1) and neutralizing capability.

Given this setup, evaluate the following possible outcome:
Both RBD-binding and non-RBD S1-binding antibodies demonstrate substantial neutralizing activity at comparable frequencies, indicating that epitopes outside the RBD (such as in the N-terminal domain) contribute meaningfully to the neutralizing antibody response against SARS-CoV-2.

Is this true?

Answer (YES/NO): NO